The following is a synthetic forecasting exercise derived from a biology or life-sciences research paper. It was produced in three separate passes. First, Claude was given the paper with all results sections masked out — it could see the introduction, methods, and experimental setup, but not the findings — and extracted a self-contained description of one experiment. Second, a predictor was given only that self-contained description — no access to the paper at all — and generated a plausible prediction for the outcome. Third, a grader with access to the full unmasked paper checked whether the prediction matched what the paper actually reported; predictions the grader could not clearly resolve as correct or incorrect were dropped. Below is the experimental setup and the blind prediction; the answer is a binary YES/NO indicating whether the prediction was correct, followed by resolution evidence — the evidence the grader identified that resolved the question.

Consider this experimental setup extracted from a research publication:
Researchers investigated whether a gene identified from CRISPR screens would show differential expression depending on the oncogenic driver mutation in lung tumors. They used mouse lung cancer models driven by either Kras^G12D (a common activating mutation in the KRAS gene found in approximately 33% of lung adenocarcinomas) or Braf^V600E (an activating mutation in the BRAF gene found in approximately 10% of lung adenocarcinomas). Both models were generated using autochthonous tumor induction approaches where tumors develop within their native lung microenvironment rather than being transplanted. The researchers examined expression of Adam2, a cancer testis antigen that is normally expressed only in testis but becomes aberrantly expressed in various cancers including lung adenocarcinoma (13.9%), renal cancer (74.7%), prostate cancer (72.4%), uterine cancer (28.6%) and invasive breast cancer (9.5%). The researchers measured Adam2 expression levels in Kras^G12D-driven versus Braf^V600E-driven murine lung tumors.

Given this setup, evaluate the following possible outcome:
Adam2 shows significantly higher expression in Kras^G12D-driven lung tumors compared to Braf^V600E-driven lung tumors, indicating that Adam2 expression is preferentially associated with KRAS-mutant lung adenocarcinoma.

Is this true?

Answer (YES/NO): YES